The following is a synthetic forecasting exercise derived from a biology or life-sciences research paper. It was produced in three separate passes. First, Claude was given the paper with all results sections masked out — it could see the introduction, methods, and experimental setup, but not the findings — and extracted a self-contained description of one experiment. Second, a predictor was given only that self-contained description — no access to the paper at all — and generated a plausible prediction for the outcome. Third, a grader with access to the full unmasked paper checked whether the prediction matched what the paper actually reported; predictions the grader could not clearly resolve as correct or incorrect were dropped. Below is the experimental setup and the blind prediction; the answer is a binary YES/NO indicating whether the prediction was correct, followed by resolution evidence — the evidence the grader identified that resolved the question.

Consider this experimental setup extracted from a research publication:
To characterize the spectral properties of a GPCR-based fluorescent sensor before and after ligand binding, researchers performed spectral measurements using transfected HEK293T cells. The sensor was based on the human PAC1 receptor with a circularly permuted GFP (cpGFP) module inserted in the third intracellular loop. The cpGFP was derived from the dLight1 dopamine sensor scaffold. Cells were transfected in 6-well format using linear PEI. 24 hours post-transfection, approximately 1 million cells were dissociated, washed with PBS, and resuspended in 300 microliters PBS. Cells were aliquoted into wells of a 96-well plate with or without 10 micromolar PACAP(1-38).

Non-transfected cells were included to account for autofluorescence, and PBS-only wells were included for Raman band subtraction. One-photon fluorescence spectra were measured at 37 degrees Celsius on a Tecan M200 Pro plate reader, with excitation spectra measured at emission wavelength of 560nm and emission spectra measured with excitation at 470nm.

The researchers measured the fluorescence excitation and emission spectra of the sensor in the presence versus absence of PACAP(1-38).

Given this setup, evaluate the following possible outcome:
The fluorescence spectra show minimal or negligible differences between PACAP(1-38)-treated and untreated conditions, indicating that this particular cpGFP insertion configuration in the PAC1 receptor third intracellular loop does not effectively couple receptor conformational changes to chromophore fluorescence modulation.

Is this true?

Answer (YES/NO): NO